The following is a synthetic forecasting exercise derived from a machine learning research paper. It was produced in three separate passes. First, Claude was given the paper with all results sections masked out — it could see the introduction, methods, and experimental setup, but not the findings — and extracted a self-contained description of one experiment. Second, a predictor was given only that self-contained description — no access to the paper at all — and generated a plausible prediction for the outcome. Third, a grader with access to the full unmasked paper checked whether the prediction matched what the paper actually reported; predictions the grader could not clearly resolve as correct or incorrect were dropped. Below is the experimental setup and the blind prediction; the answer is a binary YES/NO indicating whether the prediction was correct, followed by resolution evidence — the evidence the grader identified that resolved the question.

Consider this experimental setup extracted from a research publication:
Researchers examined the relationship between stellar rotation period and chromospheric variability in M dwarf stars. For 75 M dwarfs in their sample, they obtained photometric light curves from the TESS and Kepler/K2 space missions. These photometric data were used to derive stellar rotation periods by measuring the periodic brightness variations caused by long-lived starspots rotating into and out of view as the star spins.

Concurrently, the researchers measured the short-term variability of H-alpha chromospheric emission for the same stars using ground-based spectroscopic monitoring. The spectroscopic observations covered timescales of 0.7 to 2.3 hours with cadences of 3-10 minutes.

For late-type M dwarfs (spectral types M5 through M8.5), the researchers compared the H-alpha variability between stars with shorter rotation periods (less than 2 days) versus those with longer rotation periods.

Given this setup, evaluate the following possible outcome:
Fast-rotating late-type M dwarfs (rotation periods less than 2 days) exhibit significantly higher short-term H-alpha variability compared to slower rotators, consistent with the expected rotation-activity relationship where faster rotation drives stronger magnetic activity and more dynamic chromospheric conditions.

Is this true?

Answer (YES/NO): YES